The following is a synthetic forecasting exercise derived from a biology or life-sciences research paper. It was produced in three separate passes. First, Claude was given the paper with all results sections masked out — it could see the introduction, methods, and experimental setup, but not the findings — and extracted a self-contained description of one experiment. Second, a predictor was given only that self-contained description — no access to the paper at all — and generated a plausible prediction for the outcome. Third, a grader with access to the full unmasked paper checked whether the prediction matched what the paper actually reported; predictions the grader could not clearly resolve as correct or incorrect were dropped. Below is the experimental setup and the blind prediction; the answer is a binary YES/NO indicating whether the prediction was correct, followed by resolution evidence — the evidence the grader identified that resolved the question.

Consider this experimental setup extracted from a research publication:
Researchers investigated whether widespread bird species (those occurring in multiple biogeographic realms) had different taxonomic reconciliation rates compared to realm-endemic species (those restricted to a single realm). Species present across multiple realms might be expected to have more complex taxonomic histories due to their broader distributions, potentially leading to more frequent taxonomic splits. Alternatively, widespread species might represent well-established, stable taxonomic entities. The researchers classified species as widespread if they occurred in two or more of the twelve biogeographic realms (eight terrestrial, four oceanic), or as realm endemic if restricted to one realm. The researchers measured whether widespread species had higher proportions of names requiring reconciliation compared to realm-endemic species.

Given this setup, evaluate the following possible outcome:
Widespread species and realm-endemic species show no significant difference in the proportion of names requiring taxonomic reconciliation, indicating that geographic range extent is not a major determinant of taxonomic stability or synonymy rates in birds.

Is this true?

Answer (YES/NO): YES